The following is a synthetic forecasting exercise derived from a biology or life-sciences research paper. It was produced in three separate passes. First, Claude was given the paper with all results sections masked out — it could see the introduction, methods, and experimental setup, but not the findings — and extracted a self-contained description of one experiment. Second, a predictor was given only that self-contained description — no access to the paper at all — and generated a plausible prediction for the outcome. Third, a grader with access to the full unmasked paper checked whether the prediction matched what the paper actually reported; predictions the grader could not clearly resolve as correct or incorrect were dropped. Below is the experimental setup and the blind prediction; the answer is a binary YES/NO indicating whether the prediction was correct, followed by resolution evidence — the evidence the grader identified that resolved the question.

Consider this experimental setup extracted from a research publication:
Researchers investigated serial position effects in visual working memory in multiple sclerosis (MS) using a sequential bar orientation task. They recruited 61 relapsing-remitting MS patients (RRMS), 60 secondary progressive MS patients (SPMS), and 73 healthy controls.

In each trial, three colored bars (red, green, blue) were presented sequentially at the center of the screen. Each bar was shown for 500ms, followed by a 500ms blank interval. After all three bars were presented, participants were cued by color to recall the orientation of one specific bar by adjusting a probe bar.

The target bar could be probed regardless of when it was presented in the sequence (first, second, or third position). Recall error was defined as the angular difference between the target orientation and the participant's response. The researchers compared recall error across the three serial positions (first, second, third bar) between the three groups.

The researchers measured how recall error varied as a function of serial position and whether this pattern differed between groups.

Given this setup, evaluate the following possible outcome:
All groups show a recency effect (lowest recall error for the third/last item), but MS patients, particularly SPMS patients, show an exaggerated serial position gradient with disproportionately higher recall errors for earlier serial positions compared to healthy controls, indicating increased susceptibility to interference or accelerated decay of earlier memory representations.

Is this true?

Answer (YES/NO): NO